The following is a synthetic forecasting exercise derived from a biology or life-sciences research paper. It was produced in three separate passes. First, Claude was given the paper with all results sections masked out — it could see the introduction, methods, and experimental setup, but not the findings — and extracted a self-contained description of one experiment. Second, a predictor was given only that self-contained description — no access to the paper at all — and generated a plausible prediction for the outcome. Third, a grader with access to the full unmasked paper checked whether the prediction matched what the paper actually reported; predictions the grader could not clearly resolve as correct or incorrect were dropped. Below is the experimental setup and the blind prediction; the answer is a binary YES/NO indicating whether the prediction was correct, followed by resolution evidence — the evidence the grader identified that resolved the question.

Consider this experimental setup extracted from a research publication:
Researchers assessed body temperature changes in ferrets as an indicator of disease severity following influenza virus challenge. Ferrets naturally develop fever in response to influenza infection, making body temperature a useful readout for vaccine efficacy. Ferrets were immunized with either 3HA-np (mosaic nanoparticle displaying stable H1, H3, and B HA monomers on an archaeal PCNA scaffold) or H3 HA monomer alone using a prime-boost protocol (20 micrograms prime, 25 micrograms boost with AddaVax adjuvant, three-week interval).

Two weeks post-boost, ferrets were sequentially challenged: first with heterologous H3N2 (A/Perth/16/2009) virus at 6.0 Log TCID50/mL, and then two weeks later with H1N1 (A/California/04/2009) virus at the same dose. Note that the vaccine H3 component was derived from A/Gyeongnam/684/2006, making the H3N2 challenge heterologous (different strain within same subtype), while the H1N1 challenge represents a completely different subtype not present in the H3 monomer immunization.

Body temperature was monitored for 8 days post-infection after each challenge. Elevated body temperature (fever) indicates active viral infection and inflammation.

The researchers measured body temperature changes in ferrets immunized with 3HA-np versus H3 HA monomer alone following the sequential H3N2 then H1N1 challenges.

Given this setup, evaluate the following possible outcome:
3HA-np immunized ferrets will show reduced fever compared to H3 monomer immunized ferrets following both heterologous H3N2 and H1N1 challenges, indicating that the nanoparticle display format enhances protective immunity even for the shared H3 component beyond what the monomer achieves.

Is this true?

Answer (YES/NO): YES